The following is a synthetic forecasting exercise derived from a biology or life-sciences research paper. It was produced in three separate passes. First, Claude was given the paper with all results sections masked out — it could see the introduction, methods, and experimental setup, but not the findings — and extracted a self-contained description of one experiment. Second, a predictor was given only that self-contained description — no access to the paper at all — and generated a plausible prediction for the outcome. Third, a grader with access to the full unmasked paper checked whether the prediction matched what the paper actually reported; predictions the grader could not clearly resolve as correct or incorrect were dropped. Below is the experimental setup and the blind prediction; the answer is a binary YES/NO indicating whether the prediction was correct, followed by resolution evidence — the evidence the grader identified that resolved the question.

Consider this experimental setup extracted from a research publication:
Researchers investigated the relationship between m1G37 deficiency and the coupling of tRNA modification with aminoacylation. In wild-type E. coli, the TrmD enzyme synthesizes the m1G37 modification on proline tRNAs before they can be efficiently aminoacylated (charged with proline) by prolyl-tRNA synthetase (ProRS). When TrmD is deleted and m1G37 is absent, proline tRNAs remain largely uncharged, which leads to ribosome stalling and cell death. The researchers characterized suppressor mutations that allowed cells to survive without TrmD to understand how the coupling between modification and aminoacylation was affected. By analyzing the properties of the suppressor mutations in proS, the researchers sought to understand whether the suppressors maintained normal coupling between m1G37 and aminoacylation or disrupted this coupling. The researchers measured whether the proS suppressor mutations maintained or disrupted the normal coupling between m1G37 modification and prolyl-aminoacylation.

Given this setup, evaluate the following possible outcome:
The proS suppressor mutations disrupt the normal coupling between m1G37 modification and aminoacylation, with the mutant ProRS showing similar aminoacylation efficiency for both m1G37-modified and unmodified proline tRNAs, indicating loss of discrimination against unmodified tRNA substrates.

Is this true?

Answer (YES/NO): YES